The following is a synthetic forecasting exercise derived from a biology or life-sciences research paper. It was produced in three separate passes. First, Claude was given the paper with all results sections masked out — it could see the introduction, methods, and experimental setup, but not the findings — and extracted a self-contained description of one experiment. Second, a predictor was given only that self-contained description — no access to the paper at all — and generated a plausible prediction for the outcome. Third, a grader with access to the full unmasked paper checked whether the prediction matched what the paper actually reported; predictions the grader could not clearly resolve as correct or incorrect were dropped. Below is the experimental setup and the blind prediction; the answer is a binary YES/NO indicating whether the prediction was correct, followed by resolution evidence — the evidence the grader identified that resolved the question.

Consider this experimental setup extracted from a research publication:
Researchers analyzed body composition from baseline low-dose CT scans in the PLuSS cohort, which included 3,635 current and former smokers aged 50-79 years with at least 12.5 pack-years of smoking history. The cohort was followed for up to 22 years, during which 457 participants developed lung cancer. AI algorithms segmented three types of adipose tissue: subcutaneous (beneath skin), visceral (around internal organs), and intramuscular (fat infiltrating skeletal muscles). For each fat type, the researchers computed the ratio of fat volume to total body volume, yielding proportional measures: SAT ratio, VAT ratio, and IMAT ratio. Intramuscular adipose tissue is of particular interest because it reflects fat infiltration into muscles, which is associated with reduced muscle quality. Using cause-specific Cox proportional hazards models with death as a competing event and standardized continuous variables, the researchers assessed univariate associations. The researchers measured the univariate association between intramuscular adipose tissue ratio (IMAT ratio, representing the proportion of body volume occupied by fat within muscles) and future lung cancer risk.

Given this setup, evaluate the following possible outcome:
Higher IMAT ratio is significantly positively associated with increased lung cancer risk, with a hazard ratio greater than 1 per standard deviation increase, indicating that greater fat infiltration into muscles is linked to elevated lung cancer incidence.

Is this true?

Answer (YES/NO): NO